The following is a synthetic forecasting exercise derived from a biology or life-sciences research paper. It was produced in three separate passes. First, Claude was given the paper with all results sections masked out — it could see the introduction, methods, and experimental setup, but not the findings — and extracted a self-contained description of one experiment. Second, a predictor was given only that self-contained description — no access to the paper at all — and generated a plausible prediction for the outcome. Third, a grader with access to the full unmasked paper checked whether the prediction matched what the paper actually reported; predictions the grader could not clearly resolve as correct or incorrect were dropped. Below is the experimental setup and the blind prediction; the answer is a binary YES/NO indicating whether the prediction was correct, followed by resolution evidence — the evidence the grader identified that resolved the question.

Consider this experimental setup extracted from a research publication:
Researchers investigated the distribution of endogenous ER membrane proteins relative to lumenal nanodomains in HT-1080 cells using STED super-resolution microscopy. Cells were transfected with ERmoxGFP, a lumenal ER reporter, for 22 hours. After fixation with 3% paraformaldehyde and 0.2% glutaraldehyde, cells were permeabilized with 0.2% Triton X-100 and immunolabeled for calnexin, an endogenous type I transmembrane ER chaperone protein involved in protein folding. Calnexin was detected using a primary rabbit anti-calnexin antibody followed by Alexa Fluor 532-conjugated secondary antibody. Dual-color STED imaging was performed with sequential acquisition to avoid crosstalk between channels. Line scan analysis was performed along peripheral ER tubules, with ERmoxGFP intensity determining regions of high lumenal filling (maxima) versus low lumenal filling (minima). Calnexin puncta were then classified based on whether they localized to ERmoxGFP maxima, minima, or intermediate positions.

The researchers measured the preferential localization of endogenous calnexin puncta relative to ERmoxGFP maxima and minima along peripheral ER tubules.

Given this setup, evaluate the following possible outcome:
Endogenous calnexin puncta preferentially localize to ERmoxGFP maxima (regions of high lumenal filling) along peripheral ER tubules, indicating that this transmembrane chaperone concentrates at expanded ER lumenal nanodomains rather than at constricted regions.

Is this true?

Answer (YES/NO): NO